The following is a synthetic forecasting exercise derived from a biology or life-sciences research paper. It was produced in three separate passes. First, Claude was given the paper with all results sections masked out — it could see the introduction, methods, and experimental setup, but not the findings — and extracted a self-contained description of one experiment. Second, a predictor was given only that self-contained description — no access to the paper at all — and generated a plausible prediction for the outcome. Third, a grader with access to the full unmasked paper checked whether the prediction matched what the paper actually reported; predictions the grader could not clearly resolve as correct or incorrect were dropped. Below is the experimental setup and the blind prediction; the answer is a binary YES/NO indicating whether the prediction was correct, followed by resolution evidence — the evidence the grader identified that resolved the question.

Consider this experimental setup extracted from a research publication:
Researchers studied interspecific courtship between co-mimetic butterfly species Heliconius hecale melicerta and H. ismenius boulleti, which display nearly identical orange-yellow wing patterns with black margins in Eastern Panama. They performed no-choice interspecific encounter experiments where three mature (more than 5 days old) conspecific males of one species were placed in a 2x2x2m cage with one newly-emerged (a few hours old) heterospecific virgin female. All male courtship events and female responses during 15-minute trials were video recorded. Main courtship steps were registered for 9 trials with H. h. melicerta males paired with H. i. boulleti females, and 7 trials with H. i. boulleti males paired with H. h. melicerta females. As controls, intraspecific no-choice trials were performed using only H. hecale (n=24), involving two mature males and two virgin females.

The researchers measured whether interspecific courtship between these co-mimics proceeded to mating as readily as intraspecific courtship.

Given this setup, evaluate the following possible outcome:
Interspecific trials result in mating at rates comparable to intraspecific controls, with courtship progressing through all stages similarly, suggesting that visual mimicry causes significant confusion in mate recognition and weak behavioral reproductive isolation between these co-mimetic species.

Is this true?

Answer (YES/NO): NO